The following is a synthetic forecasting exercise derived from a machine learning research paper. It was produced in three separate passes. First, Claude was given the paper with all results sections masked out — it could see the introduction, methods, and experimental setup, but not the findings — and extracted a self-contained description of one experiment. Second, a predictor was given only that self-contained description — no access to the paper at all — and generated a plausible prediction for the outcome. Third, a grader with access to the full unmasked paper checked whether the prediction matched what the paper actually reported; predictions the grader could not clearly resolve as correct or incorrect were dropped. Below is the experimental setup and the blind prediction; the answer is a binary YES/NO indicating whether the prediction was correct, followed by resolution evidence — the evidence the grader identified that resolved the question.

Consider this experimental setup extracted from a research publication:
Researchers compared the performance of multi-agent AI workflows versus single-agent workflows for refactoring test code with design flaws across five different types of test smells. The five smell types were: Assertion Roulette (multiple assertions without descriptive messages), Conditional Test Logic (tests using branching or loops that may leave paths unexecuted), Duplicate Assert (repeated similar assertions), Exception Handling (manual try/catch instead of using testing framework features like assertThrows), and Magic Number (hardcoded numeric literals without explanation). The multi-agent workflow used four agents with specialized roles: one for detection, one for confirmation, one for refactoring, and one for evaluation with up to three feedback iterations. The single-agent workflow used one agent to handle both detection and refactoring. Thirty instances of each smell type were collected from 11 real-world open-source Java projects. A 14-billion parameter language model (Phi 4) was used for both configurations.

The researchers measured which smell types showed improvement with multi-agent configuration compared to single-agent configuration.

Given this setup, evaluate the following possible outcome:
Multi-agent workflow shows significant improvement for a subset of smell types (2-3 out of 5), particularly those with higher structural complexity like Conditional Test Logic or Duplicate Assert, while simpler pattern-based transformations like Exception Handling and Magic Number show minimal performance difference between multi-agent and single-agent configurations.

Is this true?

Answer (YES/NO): NO